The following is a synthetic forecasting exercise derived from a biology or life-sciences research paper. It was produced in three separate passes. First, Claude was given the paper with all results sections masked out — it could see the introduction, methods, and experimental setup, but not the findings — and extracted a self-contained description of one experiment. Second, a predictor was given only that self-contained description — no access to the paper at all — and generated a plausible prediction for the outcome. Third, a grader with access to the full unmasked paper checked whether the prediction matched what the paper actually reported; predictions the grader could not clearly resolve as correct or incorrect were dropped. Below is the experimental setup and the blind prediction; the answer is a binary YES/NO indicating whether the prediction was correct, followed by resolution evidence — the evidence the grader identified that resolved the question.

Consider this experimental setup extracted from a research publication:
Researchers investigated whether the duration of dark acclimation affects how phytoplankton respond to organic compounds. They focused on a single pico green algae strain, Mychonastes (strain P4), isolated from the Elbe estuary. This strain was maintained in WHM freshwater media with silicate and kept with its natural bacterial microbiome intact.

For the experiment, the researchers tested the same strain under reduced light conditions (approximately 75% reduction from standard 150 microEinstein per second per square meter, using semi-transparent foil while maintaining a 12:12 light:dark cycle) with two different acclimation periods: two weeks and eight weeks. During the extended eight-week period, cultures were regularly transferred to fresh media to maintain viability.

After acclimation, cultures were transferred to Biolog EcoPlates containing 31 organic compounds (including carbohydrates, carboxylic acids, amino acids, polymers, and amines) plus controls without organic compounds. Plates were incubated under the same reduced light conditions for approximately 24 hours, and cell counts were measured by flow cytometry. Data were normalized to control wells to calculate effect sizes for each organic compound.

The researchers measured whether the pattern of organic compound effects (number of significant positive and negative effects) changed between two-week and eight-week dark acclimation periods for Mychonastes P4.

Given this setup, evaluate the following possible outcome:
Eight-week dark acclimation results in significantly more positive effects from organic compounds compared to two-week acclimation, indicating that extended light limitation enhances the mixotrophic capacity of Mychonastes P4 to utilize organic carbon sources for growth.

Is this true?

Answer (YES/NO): NO